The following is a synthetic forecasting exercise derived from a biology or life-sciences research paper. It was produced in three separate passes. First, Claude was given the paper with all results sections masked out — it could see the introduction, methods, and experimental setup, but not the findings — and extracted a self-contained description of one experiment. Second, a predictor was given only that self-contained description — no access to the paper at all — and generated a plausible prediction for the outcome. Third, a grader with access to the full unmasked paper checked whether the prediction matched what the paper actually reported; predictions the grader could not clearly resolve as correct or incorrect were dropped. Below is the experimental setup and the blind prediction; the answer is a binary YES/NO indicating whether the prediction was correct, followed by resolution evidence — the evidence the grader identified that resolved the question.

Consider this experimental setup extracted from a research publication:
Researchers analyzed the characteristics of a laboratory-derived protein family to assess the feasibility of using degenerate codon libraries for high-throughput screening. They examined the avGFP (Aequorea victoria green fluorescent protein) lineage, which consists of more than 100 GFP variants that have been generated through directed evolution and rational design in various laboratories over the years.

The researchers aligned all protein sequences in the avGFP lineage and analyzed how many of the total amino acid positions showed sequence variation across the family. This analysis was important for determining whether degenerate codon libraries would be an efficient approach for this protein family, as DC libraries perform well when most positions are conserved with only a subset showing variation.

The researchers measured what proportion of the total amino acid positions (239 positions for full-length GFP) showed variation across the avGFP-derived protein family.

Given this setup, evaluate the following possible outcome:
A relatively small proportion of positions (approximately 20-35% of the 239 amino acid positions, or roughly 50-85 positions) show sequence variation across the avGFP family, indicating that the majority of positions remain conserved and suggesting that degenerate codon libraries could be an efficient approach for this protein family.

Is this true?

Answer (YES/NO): YES